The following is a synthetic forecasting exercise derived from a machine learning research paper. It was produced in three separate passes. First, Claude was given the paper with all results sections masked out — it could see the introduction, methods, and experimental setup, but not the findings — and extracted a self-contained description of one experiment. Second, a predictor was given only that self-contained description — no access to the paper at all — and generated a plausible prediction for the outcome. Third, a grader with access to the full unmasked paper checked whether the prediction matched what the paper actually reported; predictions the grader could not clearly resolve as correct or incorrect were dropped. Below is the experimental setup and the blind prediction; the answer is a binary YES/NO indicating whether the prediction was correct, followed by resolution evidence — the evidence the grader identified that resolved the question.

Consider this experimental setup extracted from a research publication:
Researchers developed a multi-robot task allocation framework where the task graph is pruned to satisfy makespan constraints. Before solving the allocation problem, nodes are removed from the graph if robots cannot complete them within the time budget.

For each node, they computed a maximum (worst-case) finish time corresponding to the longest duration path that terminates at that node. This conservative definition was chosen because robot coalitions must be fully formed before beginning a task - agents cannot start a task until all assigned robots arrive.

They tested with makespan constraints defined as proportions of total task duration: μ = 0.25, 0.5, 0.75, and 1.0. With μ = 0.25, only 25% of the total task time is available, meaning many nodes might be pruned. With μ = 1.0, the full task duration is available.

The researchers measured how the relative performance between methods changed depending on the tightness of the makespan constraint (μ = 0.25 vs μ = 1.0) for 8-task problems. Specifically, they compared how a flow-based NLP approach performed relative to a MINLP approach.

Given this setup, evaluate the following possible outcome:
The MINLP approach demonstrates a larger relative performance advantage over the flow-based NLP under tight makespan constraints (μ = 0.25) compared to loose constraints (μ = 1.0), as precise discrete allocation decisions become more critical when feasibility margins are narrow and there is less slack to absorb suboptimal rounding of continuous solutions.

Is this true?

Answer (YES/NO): YES